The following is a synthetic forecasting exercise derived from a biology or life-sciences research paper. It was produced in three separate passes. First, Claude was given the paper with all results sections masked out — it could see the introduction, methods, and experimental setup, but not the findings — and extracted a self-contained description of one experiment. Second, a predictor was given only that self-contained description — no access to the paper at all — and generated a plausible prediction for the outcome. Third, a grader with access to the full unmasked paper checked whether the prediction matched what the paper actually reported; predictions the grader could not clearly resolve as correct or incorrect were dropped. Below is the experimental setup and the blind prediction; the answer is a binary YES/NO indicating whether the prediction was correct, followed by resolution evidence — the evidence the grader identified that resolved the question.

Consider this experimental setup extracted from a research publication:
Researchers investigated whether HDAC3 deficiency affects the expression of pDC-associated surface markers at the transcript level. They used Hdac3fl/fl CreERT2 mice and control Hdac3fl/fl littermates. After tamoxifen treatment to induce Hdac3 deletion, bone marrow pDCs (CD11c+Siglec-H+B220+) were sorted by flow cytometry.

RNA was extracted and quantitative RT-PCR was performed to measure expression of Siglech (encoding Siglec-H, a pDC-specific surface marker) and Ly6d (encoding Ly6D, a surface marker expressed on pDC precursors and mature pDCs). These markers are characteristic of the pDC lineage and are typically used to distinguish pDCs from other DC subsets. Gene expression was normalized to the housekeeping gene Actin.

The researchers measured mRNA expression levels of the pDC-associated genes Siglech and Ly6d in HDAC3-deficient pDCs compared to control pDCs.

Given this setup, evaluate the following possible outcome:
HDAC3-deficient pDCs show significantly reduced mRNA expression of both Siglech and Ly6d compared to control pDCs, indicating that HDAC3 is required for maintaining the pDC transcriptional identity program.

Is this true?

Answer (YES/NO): YES